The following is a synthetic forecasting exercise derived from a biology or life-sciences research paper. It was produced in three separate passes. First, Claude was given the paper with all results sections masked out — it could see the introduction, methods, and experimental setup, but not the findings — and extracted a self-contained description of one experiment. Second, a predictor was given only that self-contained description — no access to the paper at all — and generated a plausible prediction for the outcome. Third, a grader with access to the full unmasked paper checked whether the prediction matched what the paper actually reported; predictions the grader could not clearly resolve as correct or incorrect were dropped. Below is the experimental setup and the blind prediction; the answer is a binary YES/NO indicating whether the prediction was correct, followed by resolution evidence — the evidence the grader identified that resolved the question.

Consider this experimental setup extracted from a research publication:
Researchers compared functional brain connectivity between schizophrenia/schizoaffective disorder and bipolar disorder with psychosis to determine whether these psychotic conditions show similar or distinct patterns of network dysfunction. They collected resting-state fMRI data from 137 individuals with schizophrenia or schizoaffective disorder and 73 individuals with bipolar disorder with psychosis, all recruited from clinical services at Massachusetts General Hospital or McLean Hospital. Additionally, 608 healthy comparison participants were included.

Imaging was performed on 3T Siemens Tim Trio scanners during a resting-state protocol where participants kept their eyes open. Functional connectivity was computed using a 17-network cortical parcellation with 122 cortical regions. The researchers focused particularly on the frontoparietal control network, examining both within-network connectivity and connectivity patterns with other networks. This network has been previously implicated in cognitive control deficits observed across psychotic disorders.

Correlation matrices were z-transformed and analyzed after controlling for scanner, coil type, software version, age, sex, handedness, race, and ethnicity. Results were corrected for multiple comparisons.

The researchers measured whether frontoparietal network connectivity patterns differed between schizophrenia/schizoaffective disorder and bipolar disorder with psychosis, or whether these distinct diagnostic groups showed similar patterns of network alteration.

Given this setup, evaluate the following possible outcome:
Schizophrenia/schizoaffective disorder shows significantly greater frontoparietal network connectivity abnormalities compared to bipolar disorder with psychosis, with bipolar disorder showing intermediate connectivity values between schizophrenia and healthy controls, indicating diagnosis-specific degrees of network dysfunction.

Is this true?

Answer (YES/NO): NO